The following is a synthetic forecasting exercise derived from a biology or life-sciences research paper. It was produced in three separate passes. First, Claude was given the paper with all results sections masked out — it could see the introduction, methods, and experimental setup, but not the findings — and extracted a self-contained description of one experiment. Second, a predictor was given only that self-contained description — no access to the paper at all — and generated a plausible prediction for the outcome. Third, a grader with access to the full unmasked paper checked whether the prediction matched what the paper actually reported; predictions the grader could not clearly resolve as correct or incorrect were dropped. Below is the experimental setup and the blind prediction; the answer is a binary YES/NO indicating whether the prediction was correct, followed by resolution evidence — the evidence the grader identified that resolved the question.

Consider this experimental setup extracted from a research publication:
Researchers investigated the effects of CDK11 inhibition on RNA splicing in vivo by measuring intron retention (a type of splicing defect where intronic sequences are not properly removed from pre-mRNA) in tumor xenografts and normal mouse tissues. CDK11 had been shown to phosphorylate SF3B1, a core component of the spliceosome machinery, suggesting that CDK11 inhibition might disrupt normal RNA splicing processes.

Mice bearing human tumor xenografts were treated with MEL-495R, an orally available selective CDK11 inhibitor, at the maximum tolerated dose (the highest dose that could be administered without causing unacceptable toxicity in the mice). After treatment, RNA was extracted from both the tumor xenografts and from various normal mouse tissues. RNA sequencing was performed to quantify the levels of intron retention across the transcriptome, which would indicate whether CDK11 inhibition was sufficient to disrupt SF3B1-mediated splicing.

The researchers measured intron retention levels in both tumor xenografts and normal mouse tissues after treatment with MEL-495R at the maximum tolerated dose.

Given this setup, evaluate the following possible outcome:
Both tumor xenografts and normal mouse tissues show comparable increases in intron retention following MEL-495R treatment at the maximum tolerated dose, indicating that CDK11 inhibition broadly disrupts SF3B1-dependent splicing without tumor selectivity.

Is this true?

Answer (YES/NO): NO